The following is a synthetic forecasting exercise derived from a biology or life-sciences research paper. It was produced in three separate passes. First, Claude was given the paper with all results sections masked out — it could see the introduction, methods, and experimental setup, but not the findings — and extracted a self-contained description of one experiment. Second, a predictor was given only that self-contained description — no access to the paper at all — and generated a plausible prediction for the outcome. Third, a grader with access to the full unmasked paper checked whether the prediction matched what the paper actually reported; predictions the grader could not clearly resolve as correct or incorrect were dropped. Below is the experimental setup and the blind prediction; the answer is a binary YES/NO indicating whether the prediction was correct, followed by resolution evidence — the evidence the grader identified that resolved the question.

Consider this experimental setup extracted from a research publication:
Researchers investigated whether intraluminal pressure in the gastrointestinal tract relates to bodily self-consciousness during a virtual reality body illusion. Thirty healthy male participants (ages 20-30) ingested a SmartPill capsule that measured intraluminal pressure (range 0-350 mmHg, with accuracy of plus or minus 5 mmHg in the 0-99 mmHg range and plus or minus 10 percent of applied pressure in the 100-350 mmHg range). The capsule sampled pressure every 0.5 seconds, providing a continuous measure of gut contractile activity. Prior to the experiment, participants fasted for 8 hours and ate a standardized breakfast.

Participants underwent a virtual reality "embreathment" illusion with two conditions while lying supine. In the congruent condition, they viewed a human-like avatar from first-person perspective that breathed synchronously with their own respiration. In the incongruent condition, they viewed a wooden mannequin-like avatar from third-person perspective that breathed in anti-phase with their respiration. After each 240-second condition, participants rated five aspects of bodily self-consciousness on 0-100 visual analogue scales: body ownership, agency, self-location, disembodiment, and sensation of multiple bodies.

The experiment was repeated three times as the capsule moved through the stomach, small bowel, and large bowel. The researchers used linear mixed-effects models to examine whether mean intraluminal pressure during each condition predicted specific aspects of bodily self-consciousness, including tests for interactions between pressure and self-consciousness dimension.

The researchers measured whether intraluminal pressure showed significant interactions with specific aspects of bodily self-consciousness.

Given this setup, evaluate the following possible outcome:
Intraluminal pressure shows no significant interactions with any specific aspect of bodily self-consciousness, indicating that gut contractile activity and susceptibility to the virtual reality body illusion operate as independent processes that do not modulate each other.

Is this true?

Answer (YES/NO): NO